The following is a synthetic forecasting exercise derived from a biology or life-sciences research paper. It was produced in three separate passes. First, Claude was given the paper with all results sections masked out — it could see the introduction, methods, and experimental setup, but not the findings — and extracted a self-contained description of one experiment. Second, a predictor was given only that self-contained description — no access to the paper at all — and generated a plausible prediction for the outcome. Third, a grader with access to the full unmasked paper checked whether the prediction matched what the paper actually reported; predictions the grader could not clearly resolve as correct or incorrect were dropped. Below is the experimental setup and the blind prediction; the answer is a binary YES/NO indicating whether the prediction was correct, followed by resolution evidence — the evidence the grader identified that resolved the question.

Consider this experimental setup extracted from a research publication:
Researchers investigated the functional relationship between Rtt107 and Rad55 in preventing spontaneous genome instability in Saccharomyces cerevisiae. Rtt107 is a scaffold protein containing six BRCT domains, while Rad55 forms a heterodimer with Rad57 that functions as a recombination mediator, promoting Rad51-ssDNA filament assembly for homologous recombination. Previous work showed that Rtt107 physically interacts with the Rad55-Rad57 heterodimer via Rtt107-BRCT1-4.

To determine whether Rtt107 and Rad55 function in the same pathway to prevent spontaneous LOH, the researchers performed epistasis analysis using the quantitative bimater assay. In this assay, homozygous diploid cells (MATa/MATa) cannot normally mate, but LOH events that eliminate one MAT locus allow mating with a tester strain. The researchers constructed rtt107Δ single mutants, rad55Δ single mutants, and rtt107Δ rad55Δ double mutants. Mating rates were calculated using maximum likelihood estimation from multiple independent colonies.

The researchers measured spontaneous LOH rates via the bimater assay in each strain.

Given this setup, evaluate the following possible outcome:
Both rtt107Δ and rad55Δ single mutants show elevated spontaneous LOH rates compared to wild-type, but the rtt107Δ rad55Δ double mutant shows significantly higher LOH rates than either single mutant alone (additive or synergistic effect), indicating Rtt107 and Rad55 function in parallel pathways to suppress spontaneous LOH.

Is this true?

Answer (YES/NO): NO